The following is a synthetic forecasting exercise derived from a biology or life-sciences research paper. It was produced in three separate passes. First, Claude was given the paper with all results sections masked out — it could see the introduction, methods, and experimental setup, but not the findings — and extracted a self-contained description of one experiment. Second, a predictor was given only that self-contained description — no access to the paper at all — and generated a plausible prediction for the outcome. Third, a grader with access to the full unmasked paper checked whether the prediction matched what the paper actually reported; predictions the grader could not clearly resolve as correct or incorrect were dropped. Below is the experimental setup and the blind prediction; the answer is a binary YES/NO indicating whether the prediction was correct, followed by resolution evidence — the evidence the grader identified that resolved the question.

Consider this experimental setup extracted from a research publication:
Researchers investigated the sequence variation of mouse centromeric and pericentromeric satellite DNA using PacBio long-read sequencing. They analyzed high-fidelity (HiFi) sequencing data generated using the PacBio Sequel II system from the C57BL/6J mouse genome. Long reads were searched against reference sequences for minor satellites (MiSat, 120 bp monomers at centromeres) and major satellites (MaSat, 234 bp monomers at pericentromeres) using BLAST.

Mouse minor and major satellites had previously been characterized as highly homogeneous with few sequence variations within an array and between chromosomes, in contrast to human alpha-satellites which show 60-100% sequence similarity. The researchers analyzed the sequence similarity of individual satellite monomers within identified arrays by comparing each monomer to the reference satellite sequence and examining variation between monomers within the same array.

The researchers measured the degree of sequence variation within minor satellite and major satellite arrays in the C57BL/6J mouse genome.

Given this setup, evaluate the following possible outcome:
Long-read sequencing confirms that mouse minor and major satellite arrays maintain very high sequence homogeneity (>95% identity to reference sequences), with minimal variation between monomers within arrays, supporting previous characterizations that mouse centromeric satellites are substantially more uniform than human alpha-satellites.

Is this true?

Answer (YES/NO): NO